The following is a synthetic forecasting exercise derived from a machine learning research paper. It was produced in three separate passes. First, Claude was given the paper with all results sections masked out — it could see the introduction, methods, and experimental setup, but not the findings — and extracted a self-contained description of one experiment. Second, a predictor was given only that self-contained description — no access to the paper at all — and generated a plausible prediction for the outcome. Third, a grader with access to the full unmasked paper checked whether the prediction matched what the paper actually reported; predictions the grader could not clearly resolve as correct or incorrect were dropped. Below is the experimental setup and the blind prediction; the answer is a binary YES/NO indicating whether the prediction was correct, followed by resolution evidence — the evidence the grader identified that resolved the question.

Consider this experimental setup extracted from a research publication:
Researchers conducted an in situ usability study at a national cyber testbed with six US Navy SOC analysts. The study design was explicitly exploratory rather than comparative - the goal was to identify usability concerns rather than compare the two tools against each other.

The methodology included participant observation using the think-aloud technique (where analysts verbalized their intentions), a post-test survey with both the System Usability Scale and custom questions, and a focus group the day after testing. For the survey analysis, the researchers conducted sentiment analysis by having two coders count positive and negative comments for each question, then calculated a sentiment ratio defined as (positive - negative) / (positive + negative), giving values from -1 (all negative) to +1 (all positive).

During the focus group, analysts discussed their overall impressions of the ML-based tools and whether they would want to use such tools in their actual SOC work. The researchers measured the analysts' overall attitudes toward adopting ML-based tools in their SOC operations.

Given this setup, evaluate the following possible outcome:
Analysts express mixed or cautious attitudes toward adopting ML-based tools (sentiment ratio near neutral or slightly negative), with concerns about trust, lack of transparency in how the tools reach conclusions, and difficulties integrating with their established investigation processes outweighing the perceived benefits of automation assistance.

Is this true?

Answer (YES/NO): NO